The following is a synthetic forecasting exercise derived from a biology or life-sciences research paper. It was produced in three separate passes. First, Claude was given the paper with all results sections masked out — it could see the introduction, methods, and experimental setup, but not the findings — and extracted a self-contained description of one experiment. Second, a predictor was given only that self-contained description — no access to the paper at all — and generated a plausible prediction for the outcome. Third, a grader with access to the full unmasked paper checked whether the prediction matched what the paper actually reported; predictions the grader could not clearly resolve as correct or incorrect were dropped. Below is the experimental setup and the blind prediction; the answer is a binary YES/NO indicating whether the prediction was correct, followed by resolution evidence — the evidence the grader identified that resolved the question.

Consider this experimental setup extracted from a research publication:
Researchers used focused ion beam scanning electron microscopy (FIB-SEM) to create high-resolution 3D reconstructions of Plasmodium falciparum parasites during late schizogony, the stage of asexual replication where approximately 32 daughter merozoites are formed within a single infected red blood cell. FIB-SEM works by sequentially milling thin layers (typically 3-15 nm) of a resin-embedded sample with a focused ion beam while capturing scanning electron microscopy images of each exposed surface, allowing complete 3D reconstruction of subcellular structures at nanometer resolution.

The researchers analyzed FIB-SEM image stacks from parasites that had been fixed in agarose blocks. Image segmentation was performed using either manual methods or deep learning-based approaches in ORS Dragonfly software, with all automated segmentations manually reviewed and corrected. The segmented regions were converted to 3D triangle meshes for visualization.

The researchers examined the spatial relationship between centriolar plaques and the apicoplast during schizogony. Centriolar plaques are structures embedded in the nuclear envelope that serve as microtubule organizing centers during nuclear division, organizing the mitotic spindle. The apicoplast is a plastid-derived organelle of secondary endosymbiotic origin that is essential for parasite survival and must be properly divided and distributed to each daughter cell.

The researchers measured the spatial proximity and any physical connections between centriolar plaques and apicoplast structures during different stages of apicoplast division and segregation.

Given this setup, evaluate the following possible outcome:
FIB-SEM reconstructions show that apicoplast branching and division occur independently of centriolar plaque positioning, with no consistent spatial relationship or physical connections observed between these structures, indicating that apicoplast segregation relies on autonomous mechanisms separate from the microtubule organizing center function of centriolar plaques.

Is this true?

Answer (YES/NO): NO